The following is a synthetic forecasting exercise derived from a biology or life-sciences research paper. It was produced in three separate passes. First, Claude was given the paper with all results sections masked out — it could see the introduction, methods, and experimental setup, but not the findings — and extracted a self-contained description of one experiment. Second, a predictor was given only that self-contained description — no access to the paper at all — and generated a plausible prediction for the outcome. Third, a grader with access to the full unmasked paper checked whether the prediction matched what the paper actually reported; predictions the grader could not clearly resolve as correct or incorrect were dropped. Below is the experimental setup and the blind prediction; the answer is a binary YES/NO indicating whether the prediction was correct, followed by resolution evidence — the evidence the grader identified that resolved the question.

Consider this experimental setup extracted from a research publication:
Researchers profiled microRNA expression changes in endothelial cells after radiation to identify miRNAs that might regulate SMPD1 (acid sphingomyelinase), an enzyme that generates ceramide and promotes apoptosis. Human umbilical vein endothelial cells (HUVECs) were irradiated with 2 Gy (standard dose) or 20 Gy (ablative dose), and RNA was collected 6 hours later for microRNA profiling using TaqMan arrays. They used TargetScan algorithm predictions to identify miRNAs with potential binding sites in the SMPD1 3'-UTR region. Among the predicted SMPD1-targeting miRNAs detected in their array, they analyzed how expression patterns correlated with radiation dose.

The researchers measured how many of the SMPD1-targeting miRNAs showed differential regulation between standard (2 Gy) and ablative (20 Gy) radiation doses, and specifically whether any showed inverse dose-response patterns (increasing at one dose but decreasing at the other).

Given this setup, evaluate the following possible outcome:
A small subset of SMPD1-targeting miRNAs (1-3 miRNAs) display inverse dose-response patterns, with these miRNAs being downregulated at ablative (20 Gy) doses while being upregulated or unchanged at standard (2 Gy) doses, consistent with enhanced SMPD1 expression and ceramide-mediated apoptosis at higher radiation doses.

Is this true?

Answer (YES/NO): YES